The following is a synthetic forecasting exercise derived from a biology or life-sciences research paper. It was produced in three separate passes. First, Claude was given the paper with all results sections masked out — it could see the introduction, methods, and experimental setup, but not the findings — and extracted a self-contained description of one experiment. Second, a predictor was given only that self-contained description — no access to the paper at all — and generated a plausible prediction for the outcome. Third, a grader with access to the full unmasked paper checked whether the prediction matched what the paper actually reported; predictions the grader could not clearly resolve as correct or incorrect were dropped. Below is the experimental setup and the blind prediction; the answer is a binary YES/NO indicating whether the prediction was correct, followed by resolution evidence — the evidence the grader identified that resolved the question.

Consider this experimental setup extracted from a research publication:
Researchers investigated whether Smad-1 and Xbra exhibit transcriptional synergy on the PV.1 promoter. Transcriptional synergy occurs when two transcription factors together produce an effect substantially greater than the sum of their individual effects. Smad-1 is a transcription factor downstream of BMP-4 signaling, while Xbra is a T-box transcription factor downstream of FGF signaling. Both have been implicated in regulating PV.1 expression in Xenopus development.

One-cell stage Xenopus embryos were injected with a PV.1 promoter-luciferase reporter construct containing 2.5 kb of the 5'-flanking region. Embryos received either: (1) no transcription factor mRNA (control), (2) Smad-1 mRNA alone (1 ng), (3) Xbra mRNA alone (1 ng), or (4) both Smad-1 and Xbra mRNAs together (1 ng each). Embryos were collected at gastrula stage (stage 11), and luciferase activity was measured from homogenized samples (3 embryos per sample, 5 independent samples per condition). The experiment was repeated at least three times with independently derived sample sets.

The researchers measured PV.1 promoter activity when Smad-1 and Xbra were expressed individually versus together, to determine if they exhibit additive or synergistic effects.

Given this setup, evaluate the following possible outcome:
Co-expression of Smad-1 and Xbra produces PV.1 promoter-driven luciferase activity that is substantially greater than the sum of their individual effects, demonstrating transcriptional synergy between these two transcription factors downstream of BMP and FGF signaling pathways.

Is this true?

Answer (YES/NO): YES